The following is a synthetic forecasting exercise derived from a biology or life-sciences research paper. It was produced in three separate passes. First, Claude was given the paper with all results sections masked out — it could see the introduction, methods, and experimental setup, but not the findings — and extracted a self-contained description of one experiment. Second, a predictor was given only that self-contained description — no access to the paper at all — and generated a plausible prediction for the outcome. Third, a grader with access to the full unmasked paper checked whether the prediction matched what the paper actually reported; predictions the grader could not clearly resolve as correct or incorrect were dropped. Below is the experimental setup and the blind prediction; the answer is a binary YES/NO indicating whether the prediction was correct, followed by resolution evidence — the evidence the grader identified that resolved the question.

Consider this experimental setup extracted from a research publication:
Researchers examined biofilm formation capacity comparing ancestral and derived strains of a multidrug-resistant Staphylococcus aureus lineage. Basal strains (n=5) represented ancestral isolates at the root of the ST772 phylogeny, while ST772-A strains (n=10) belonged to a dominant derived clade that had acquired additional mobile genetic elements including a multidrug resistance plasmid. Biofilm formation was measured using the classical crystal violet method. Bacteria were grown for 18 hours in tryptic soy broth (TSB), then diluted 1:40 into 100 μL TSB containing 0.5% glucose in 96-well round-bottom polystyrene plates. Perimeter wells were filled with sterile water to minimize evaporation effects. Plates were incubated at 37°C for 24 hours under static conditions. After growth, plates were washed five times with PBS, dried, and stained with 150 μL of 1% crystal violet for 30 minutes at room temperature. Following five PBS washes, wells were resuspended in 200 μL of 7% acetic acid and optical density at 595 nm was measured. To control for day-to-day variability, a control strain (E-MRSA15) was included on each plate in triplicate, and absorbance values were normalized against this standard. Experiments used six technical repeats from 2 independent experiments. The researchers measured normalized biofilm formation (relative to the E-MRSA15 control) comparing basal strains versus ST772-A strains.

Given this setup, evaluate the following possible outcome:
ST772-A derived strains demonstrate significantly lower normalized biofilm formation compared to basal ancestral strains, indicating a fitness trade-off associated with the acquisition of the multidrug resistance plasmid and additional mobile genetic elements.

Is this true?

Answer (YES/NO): NO